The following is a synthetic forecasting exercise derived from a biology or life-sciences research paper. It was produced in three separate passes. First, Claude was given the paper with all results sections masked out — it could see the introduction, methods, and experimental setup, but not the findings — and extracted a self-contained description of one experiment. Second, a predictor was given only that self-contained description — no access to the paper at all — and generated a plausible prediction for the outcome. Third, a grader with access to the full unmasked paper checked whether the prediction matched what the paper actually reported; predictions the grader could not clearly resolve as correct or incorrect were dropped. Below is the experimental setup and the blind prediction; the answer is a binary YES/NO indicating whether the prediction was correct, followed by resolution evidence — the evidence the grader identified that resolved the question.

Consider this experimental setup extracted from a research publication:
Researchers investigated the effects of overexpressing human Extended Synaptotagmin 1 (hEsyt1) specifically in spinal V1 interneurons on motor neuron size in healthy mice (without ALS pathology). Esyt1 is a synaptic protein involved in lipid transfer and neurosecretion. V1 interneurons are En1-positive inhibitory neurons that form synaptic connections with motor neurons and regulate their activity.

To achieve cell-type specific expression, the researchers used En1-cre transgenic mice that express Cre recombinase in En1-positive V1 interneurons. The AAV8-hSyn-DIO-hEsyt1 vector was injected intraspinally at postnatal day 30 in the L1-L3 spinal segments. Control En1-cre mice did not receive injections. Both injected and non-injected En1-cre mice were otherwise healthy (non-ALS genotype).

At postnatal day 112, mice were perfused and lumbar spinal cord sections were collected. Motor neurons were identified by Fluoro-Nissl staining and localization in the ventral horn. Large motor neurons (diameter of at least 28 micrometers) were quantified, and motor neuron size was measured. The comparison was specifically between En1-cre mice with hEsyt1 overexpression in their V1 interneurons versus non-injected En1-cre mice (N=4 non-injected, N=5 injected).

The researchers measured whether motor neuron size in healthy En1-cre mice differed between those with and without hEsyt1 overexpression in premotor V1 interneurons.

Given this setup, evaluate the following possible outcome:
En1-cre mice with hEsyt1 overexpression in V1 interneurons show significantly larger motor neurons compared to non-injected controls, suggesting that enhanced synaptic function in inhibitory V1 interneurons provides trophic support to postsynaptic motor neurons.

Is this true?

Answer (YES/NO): NO